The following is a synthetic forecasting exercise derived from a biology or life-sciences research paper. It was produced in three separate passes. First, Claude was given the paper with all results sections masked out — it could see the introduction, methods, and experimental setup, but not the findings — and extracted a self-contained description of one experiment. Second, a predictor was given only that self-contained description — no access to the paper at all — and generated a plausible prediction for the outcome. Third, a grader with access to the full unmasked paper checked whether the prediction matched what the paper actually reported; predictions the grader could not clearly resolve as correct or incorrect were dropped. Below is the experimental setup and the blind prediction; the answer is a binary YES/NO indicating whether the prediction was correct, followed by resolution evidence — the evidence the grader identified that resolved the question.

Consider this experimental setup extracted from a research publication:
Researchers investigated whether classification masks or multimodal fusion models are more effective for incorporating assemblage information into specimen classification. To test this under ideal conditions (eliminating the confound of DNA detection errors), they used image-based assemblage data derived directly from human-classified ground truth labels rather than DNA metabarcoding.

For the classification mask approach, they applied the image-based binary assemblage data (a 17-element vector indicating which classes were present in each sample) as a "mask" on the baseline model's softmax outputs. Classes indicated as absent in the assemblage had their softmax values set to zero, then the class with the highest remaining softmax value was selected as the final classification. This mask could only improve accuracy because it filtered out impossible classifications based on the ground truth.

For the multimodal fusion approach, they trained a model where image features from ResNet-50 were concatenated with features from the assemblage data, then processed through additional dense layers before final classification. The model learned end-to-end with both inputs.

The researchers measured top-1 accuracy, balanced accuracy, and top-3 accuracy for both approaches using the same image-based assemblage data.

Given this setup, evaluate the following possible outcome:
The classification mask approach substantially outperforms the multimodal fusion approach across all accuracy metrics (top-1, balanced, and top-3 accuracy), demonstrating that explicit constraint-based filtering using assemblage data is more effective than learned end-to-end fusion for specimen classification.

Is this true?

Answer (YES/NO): NO